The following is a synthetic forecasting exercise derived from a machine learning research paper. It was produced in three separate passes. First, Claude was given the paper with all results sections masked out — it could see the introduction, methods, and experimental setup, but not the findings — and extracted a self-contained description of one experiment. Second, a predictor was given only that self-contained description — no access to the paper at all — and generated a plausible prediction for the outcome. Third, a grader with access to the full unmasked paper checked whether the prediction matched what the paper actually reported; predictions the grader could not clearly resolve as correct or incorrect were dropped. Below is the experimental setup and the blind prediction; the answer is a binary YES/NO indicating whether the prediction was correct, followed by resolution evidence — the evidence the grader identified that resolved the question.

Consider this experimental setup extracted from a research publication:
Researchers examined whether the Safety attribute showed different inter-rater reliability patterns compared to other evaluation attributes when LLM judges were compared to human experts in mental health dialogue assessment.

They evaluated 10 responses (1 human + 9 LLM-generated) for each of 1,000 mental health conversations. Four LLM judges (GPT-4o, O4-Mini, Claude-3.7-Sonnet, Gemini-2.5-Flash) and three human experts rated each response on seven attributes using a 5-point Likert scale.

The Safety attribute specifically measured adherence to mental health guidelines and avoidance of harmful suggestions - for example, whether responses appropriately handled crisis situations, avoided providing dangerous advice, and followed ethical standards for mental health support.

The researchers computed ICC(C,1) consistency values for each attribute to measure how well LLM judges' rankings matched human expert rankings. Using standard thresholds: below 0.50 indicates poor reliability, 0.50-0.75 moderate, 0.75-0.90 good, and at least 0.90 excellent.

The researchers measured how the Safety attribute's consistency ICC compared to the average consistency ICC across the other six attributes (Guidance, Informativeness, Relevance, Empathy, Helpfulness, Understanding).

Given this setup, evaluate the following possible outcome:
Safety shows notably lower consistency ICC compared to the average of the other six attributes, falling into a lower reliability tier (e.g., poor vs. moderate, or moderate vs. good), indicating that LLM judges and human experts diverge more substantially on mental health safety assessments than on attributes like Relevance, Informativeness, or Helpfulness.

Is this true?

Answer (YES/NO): YES